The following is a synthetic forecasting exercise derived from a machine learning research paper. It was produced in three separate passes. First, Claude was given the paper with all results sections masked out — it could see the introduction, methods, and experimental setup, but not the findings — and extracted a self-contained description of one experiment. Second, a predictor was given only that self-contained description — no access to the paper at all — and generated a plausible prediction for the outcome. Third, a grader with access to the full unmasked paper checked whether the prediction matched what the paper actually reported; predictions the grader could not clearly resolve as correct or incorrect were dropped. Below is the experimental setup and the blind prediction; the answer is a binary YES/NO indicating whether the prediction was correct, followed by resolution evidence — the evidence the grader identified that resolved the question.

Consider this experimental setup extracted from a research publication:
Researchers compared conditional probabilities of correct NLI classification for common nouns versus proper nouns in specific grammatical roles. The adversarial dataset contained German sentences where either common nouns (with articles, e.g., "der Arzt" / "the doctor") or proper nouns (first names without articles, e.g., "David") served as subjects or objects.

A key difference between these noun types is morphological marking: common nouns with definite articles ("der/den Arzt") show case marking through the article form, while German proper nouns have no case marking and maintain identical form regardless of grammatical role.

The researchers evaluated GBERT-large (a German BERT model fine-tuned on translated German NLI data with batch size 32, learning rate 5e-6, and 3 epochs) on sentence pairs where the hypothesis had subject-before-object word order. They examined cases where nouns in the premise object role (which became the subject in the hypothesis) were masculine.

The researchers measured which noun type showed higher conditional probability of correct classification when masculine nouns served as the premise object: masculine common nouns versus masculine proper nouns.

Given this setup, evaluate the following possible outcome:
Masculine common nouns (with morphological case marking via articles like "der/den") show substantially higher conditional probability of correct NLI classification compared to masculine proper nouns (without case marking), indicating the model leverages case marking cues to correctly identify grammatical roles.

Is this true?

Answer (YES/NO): YES